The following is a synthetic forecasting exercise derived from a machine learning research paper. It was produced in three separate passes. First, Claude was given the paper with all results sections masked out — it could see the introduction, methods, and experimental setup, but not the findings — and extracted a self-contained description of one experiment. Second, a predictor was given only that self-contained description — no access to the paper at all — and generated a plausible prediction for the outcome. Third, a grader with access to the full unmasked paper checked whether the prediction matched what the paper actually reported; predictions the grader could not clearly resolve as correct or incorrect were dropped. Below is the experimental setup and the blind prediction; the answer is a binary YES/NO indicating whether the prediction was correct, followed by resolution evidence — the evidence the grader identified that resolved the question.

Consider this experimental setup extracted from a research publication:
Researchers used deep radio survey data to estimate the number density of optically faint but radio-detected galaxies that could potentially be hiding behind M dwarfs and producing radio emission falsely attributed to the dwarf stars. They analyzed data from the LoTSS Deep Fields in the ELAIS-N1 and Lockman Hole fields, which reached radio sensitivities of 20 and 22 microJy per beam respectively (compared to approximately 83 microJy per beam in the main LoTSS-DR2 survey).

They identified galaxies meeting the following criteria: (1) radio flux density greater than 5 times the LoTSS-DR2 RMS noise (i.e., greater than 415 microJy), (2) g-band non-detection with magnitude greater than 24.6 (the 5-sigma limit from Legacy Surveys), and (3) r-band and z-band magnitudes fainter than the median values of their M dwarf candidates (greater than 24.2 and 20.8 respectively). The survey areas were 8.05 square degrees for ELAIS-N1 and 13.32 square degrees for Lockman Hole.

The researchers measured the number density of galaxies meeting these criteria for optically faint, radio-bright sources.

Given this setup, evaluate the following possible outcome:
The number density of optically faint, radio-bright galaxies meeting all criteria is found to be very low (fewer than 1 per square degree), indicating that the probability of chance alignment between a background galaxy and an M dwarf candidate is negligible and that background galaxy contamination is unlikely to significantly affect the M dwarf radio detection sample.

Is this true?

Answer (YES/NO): NO